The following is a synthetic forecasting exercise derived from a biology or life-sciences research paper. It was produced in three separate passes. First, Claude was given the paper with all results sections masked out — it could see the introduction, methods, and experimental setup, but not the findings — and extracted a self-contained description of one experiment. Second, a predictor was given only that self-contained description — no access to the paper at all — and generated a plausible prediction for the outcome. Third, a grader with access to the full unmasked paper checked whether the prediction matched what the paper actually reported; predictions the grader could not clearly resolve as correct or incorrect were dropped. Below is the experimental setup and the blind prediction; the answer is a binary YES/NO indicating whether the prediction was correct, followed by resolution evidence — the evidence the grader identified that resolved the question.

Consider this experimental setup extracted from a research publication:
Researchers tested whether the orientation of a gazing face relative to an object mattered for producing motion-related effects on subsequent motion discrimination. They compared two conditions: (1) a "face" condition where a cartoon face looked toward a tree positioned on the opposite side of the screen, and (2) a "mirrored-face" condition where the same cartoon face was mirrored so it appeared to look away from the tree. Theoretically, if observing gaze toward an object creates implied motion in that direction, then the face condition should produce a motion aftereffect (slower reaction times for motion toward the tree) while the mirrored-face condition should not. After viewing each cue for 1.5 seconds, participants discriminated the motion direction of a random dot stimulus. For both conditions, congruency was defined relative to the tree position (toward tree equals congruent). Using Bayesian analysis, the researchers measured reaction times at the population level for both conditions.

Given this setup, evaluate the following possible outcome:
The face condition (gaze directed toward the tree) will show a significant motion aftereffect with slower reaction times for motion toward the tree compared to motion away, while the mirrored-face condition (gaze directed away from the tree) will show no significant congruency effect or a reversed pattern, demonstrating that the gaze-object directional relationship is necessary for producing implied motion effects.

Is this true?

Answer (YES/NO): NO